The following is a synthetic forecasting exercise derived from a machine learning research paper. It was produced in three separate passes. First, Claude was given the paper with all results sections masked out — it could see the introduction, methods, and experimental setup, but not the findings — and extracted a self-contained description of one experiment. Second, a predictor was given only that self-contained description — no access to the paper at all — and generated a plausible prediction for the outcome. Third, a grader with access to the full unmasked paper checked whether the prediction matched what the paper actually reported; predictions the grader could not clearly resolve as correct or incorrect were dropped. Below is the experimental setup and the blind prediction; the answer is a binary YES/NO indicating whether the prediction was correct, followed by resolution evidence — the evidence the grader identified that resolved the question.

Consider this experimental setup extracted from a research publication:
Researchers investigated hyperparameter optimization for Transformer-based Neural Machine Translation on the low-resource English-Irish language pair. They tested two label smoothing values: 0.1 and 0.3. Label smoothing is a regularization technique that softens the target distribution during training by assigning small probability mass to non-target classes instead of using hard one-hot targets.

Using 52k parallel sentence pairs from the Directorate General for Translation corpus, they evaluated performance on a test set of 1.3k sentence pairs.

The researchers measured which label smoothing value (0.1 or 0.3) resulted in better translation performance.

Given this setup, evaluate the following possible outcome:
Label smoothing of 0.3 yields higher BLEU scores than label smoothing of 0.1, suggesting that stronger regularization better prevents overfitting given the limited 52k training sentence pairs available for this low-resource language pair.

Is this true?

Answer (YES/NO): NO